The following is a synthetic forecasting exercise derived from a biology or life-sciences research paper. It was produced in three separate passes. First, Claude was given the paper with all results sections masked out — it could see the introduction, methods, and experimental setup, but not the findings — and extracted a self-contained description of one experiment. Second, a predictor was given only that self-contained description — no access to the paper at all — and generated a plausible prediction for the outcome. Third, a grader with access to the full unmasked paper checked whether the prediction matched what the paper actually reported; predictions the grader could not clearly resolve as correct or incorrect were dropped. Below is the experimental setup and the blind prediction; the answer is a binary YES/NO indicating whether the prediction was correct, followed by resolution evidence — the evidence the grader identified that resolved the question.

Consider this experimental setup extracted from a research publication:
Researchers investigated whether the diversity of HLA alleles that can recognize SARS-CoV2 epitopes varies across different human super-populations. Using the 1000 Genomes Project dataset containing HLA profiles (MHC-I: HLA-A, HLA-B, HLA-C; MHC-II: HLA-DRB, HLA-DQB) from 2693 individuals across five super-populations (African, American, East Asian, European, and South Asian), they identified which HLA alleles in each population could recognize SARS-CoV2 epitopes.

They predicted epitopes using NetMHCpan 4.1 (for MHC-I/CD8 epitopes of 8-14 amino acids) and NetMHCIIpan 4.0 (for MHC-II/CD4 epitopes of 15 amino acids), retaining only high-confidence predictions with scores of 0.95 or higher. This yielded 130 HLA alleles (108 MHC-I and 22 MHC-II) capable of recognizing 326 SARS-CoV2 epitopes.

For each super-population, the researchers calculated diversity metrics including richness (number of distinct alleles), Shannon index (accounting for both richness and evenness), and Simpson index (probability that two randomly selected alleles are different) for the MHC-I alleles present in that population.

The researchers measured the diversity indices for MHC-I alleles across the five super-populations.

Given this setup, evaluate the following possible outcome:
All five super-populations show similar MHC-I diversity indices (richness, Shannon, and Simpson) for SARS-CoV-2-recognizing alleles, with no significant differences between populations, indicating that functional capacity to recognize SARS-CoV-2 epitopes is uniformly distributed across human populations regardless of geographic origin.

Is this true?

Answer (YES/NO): NO